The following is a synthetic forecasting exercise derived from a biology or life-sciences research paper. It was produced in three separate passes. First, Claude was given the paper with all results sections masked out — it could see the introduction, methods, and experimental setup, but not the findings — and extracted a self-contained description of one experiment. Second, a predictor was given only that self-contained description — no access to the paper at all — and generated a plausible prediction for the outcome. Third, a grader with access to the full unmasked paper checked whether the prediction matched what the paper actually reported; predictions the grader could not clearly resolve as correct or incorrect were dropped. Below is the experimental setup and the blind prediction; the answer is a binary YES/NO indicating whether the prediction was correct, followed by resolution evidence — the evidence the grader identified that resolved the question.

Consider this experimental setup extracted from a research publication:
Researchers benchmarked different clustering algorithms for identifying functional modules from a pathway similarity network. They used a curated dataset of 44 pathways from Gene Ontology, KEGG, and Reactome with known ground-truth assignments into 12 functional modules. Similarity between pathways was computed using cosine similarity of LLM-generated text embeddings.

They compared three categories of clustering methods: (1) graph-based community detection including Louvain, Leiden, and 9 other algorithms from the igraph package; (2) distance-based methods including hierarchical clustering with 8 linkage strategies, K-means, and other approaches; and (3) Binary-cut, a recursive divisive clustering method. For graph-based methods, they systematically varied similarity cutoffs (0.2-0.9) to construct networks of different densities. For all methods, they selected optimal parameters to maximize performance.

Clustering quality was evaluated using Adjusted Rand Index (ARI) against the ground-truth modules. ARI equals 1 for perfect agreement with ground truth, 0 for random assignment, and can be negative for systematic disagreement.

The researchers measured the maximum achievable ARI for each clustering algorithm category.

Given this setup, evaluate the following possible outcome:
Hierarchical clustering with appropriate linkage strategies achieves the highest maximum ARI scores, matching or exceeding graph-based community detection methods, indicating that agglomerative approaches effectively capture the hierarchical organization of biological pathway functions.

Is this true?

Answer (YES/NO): NO